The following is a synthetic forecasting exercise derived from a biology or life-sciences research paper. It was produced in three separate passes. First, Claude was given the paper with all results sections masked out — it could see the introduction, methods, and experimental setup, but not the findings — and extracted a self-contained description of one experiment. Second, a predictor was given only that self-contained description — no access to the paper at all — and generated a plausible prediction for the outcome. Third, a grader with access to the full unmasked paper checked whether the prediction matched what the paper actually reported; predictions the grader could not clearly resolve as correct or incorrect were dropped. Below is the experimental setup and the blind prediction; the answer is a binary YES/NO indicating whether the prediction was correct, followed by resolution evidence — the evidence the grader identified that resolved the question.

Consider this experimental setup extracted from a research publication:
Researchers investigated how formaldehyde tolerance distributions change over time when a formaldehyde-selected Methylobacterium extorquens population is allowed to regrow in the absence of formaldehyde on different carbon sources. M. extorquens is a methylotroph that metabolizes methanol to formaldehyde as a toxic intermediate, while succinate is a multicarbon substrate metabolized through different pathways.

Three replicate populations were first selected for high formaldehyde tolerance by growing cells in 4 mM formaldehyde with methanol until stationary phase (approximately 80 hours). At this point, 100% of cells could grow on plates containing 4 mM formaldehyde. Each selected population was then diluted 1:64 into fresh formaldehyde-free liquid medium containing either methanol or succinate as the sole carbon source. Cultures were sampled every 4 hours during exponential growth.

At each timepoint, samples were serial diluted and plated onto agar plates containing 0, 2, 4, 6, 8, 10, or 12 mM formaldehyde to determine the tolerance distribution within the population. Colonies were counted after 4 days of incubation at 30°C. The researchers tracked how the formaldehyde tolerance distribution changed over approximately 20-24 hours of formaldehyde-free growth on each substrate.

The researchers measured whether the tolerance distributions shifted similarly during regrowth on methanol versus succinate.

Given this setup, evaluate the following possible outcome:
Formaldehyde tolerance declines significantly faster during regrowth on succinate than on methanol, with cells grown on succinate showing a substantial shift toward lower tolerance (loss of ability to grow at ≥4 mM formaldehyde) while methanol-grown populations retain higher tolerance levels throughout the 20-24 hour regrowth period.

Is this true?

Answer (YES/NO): YES